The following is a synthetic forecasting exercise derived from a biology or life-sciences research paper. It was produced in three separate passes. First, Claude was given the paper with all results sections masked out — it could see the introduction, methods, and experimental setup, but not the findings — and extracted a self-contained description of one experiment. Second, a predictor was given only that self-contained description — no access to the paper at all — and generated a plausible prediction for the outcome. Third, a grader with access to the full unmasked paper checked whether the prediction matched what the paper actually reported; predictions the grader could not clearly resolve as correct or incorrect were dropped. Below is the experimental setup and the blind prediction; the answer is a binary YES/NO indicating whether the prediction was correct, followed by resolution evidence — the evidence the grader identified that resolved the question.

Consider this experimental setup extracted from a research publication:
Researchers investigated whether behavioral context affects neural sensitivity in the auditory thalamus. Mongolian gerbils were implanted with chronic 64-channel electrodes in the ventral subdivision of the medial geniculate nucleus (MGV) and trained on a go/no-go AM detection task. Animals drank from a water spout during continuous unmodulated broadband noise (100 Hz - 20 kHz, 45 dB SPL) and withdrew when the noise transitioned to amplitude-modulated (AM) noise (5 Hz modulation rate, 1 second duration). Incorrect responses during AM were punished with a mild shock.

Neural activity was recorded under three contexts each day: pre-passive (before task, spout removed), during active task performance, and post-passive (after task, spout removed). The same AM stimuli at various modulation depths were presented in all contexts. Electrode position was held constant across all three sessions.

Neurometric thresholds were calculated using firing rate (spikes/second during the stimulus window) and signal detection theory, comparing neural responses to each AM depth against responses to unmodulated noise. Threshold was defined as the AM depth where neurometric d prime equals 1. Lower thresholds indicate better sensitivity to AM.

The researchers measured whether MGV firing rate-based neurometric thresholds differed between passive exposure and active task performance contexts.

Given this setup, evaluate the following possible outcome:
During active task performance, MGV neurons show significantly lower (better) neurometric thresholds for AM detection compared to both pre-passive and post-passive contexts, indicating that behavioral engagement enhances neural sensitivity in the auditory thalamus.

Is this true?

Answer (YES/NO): YES